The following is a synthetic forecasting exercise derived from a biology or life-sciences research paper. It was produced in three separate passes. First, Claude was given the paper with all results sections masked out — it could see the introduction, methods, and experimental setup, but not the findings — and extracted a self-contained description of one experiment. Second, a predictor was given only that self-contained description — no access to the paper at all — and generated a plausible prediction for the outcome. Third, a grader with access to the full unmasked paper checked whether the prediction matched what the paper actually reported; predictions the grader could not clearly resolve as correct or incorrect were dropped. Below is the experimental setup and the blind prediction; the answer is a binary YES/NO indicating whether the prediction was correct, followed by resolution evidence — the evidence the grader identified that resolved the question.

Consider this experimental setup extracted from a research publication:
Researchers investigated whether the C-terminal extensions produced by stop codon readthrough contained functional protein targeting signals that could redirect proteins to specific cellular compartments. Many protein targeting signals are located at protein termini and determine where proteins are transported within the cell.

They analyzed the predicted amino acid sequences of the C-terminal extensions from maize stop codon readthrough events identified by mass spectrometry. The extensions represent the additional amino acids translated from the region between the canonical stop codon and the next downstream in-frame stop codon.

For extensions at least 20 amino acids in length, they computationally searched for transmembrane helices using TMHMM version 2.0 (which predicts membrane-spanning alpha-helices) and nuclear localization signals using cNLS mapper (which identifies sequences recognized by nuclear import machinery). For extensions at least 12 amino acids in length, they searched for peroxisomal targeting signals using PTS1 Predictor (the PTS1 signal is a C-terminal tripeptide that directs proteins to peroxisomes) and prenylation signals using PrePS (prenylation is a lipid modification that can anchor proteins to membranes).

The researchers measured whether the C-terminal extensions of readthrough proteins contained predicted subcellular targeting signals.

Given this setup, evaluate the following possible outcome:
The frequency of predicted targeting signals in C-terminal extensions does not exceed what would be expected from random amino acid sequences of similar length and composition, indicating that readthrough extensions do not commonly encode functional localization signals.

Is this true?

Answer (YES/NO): NO